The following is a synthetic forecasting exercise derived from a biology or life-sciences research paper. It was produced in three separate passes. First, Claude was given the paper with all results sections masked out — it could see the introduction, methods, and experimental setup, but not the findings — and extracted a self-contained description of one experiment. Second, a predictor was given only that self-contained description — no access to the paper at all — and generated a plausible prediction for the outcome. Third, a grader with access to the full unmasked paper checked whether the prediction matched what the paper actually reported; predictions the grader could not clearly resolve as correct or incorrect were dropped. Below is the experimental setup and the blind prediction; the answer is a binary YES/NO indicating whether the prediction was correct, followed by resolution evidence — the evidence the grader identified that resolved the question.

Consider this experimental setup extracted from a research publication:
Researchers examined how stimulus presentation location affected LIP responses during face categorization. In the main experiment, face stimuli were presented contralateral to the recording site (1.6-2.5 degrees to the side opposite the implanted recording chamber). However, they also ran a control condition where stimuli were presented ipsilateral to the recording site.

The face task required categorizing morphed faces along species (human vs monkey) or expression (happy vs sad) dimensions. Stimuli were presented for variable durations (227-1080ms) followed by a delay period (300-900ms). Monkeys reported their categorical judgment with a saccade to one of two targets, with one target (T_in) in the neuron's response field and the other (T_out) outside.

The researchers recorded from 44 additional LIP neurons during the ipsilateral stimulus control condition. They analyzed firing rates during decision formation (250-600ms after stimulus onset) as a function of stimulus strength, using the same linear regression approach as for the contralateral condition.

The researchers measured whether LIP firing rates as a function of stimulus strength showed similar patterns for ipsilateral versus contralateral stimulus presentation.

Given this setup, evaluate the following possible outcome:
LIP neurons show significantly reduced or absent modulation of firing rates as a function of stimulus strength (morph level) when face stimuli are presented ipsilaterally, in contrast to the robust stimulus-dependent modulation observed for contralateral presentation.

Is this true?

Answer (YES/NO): NO